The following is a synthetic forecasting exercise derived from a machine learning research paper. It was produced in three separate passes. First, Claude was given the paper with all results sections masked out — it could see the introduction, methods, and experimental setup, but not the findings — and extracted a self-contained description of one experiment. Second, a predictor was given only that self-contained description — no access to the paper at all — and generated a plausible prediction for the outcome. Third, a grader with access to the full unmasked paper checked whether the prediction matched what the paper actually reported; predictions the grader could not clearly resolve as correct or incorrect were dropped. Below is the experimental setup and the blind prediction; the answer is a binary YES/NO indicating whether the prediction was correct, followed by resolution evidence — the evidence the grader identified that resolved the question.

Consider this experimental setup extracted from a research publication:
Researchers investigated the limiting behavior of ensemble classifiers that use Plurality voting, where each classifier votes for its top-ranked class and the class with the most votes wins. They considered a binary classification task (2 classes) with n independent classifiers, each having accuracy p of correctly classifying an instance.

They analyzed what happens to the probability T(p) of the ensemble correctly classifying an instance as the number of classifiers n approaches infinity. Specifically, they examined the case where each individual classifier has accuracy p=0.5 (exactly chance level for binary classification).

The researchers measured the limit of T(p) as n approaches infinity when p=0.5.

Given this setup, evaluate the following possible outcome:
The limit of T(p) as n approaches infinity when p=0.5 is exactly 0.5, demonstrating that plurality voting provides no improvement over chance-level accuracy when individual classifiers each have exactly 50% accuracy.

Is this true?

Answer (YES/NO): YES